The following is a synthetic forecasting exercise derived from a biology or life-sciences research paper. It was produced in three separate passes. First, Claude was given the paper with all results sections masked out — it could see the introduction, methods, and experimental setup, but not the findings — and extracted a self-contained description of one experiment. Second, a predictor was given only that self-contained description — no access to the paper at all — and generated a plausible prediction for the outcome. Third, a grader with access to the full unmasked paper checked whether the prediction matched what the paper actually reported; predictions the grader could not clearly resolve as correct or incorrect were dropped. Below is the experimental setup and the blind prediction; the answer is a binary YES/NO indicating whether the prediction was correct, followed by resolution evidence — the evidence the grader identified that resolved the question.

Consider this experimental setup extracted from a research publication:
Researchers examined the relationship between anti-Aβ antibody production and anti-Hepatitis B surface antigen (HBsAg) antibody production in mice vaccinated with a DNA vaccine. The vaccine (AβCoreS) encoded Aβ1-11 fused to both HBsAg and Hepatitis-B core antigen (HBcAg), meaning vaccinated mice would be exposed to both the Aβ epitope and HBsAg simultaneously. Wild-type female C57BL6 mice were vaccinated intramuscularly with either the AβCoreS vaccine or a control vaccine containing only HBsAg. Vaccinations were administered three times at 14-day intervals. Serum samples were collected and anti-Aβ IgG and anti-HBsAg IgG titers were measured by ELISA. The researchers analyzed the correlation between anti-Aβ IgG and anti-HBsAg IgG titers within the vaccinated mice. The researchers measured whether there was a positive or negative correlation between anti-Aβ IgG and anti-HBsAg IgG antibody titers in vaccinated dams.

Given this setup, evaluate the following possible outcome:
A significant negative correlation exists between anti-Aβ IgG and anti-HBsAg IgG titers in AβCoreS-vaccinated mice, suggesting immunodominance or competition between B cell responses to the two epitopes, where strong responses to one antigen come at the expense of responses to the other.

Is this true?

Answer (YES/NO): YES